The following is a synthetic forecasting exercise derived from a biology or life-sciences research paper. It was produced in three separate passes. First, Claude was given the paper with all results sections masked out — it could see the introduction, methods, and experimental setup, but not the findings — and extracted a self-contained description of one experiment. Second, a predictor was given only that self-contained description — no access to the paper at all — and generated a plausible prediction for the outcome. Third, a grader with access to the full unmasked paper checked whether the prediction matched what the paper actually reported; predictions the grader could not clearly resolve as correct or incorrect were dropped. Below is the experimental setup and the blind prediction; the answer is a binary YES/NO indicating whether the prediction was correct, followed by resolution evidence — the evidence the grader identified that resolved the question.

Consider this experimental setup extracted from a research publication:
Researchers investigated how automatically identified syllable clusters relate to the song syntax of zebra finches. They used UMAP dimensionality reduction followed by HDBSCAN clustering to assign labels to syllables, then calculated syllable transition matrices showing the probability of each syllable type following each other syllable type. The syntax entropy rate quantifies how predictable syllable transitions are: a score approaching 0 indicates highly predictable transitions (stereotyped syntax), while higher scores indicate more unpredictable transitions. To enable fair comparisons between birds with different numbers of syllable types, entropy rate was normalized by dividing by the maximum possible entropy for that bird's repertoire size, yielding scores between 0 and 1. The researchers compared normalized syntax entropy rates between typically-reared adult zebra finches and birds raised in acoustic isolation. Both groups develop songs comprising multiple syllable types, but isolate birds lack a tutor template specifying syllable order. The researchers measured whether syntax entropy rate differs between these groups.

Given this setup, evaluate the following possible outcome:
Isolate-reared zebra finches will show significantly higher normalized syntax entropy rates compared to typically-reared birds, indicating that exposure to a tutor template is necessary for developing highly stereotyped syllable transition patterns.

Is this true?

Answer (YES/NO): YES